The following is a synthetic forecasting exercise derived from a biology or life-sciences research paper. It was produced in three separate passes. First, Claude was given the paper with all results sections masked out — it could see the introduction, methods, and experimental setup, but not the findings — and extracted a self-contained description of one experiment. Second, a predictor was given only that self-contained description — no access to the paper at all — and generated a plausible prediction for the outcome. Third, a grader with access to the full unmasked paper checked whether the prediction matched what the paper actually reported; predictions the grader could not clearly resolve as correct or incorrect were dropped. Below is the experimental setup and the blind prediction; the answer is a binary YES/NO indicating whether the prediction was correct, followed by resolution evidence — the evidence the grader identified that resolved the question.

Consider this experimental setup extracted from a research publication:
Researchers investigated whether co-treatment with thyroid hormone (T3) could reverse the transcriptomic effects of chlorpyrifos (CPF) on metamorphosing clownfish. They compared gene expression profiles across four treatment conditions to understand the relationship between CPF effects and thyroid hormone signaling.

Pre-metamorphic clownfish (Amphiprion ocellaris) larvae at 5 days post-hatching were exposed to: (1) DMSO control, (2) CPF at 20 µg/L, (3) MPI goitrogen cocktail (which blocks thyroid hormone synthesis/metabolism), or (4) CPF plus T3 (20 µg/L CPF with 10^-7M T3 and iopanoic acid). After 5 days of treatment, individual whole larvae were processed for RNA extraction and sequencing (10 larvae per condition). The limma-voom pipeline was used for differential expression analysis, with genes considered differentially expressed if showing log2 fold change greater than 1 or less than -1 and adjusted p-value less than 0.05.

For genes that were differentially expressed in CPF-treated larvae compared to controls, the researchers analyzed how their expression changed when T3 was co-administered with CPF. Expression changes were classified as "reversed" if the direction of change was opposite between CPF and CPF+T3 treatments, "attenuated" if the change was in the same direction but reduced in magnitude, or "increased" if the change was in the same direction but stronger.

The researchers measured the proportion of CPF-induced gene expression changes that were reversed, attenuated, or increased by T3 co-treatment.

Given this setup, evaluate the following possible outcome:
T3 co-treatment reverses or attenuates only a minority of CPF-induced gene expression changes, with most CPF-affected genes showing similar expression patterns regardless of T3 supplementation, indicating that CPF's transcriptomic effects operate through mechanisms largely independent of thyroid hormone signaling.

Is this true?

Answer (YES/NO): YES